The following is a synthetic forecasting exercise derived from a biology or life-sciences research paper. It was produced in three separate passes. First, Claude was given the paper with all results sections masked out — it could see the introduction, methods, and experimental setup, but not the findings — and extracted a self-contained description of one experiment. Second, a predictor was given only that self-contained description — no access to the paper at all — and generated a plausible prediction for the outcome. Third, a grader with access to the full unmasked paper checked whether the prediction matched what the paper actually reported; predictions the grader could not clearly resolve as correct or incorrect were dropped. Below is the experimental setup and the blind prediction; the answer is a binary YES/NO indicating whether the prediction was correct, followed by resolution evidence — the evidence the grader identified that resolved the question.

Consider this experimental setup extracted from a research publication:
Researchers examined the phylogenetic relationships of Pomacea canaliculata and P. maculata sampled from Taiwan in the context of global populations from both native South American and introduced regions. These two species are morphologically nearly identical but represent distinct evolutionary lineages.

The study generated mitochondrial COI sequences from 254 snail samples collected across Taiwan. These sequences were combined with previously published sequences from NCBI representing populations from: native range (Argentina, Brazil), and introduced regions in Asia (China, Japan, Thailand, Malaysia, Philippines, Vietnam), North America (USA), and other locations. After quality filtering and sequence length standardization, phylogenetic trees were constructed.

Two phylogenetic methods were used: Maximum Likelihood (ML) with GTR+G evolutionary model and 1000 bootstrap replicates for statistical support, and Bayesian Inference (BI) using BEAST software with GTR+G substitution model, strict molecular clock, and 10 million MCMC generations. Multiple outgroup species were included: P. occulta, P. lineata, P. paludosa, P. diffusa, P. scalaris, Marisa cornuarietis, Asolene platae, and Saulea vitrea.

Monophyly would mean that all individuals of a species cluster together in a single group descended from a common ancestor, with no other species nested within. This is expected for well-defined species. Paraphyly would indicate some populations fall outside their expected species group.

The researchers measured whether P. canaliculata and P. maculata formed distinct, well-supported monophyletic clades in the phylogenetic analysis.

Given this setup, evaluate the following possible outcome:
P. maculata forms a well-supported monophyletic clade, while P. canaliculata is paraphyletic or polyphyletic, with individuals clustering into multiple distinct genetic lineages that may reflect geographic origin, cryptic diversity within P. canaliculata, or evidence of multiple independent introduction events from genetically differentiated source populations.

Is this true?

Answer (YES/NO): NO